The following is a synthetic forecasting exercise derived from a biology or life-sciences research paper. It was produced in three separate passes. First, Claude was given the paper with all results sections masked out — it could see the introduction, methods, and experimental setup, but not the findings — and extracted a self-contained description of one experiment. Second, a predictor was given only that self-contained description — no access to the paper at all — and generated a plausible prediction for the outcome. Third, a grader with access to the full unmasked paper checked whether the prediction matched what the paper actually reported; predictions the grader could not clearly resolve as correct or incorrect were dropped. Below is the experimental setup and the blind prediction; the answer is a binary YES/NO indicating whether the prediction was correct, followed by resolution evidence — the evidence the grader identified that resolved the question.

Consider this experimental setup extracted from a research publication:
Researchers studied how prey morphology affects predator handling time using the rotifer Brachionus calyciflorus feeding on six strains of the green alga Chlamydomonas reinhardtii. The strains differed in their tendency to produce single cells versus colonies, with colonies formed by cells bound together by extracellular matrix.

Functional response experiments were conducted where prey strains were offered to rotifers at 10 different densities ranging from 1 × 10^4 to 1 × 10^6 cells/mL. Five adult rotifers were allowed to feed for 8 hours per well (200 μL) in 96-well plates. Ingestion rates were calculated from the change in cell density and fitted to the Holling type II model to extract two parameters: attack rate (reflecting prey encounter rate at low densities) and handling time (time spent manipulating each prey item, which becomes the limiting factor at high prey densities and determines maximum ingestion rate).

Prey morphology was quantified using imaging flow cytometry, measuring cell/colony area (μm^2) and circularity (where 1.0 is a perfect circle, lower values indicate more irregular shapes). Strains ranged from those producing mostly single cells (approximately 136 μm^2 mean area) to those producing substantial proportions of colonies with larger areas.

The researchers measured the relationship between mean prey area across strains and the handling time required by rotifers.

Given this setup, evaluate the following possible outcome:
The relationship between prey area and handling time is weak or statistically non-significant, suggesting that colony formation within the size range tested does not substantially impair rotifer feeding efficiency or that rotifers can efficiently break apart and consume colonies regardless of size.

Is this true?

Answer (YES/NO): NO